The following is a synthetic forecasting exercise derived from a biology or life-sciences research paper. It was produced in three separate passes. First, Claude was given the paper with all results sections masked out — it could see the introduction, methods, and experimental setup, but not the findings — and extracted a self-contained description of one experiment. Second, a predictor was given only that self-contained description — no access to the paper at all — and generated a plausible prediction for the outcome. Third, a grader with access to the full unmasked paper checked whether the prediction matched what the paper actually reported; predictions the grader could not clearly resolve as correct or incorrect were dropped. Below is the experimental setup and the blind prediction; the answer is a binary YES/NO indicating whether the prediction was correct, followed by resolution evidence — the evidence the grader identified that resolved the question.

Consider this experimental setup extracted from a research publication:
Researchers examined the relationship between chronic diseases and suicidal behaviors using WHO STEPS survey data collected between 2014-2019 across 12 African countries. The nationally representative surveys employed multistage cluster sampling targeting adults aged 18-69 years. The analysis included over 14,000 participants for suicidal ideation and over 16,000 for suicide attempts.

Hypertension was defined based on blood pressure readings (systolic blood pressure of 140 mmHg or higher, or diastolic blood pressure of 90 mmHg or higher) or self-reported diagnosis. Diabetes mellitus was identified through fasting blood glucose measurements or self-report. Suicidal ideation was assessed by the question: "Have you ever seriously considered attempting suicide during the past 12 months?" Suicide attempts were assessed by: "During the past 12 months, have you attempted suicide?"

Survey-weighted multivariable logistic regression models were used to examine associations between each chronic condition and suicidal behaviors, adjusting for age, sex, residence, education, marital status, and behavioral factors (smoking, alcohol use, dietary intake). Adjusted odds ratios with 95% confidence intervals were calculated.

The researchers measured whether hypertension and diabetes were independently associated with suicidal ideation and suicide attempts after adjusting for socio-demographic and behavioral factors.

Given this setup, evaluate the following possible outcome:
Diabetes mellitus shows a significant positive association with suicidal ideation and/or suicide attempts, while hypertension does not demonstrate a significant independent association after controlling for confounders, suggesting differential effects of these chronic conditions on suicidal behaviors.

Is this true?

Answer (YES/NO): NO